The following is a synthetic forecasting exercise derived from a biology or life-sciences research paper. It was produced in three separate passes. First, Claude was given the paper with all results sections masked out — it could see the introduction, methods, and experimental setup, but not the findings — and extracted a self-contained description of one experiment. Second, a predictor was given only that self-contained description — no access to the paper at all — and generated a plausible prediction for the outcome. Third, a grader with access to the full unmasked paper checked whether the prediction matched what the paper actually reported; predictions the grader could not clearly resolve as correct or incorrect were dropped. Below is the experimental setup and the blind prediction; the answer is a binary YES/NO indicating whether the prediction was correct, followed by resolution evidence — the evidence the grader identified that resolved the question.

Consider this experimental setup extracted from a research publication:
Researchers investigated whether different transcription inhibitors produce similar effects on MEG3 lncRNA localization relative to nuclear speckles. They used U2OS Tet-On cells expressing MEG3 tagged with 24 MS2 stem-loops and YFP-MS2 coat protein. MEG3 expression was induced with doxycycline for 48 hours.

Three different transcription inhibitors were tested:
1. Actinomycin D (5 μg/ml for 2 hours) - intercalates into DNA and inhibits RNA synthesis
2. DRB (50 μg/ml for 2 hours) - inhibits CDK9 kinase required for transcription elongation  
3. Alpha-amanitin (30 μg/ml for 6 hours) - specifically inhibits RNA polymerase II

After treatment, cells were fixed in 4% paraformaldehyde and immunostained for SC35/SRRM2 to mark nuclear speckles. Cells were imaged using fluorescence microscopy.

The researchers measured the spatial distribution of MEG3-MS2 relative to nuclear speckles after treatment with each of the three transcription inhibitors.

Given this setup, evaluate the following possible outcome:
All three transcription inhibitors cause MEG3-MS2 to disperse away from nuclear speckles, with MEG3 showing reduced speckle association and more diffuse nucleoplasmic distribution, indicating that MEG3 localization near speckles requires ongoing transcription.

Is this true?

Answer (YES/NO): NO